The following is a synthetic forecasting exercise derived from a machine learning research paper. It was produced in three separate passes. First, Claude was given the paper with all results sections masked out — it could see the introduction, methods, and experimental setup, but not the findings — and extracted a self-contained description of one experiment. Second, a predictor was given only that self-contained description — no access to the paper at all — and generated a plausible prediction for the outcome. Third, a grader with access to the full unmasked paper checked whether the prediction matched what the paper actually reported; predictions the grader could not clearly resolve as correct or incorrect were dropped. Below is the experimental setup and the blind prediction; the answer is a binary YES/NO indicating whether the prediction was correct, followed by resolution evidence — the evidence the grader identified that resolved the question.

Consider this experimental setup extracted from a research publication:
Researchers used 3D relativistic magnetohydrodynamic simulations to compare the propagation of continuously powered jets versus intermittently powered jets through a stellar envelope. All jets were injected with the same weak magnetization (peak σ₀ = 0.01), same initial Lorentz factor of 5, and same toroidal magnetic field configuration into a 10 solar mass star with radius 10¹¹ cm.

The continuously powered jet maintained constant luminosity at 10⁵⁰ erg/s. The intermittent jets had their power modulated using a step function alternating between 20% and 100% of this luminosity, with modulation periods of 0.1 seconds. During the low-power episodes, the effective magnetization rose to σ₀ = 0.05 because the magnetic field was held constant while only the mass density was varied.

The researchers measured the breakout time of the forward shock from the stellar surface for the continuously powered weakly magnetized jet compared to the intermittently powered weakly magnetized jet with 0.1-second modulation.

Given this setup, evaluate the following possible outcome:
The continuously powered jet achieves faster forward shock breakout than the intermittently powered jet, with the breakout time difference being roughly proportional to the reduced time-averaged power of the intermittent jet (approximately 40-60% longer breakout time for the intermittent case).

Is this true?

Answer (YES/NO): NO